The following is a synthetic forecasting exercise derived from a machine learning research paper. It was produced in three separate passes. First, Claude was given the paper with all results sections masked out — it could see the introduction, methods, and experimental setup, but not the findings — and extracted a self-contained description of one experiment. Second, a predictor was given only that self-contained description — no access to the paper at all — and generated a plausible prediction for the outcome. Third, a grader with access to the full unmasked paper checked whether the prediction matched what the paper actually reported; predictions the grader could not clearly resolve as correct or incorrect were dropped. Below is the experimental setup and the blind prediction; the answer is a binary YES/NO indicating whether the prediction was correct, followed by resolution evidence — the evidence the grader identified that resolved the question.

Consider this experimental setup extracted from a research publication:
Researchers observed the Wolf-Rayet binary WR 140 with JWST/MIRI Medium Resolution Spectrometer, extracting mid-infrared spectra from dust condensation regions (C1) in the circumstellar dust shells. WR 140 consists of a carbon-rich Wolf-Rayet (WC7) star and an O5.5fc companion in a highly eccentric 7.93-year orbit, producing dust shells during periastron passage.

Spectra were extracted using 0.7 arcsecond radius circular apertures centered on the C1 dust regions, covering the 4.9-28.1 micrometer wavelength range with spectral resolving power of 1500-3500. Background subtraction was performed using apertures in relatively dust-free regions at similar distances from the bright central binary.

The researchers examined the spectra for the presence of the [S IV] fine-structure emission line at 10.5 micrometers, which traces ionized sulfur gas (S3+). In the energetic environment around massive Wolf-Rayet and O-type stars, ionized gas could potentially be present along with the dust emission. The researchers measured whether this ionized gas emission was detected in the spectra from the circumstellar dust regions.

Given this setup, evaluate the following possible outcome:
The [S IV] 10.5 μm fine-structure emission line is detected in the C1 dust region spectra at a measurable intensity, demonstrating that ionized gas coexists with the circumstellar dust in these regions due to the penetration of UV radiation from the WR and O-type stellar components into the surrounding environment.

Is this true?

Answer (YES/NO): YES